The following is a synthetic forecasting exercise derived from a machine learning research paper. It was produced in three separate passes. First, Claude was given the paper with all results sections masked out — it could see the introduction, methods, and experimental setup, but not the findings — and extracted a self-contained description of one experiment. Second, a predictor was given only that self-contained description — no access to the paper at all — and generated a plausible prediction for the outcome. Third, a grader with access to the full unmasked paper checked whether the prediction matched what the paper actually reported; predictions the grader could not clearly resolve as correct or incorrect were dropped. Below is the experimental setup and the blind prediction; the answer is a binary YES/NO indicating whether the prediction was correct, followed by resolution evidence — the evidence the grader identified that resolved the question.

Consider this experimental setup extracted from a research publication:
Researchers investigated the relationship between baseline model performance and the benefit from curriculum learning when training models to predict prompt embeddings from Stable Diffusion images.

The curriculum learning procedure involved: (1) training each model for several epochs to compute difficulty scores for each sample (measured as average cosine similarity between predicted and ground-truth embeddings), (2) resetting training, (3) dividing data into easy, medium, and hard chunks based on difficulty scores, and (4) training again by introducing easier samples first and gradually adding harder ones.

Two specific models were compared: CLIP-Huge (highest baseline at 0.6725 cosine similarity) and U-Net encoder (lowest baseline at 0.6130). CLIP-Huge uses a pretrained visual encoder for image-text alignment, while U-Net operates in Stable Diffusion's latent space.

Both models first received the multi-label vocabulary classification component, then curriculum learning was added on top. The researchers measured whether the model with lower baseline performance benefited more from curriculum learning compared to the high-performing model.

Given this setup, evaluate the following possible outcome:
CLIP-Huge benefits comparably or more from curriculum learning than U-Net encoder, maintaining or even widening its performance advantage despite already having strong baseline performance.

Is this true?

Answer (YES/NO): NO